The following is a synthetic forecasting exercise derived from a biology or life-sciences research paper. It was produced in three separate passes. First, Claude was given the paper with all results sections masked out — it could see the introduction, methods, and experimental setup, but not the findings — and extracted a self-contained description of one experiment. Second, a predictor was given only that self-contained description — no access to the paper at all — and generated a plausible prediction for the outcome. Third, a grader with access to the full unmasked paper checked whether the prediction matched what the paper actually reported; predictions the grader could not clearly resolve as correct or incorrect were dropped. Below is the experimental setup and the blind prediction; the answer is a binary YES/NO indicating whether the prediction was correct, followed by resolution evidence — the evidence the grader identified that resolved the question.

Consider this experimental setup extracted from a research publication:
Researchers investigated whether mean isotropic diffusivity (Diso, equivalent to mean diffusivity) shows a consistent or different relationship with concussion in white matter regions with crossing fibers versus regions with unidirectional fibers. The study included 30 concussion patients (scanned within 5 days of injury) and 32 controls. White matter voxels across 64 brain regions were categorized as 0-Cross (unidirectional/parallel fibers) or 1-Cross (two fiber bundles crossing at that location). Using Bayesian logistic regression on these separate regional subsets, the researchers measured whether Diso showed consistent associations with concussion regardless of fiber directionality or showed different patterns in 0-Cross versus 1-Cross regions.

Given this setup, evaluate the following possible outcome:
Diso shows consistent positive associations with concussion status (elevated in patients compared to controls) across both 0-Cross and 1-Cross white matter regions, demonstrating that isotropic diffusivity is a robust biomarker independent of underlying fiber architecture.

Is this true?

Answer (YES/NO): NO